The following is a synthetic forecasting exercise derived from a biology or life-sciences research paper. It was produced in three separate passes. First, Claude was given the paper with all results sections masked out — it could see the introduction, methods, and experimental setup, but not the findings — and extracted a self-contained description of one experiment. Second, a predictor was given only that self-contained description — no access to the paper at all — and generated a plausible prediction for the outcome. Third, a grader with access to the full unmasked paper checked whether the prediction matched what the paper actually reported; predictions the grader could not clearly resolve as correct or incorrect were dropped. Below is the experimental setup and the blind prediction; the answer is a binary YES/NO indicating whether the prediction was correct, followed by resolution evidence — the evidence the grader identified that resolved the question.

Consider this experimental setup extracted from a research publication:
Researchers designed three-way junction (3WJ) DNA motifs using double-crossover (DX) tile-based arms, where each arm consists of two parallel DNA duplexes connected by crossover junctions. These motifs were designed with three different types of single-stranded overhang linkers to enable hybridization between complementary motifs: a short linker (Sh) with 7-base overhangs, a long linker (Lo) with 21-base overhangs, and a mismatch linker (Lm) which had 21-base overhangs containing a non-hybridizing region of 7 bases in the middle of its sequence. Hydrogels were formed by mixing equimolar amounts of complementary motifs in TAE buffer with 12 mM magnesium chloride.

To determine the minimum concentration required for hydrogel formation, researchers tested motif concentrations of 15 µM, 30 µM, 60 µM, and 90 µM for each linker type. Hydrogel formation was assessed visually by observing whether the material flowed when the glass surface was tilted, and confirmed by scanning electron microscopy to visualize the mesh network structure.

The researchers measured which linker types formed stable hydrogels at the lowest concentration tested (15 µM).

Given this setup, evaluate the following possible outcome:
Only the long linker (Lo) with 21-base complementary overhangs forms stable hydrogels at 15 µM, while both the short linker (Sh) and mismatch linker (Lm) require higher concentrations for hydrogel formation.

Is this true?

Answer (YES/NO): NO